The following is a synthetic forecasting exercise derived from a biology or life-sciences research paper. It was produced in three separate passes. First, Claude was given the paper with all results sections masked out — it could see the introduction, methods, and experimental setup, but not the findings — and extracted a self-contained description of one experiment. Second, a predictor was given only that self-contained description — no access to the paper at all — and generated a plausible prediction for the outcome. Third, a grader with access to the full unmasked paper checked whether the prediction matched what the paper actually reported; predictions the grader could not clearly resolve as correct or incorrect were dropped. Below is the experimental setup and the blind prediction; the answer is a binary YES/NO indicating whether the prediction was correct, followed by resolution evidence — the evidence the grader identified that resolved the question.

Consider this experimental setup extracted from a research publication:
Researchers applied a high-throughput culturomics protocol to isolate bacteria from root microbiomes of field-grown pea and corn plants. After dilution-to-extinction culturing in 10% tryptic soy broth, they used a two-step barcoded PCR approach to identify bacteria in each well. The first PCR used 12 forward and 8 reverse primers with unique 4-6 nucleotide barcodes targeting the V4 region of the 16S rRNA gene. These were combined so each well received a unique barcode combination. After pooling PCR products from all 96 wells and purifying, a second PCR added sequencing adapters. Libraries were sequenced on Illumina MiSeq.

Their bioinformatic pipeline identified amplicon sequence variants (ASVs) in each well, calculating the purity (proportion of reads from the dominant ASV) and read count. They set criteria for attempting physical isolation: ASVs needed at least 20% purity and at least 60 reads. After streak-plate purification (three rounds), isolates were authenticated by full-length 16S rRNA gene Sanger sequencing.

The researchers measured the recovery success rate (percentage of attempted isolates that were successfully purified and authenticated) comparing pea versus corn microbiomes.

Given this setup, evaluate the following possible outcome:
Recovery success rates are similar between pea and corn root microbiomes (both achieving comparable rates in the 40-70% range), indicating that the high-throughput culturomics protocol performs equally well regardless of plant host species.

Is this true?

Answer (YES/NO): NO